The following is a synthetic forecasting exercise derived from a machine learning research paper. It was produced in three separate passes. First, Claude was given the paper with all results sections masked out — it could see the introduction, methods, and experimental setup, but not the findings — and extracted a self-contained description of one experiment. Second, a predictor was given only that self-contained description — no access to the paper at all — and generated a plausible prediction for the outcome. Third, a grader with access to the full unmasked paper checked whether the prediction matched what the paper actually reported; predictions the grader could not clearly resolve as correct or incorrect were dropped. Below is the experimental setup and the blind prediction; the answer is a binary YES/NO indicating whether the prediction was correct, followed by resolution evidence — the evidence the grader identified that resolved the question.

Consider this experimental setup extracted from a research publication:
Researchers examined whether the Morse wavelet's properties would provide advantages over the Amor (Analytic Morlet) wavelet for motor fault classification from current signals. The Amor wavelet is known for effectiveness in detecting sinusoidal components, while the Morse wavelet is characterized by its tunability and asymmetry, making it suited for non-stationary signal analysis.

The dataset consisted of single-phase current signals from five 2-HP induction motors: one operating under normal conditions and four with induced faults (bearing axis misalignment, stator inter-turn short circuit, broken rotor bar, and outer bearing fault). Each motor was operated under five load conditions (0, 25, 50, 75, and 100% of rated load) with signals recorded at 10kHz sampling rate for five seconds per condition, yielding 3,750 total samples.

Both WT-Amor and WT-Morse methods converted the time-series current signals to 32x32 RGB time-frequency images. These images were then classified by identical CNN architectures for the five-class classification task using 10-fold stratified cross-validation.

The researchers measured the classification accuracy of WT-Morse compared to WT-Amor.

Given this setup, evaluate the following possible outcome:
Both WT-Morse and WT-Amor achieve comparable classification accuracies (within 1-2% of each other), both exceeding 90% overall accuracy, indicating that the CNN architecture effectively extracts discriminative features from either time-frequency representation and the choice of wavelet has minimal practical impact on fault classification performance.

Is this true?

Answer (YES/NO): NO